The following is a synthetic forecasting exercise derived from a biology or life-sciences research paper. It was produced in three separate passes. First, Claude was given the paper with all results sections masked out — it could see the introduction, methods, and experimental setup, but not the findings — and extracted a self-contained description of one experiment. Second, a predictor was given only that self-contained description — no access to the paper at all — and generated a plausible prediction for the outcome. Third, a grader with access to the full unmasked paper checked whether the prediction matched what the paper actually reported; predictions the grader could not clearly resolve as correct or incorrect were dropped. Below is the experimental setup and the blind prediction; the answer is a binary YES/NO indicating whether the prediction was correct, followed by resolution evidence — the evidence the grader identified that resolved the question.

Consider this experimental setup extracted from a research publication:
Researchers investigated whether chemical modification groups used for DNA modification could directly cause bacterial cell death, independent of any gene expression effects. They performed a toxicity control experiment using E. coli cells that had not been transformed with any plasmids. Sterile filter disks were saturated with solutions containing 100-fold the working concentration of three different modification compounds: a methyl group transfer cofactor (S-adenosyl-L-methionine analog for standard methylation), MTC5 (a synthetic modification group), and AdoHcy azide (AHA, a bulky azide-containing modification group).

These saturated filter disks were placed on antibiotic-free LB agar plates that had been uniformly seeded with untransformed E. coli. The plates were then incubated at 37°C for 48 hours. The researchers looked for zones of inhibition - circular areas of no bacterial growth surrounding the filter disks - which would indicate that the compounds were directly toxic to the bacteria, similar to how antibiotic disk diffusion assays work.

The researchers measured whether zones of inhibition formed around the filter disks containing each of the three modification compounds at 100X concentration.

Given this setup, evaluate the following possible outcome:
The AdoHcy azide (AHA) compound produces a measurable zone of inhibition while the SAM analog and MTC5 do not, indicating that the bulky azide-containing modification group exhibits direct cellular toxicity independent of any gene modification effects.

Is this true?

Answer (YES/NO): NO